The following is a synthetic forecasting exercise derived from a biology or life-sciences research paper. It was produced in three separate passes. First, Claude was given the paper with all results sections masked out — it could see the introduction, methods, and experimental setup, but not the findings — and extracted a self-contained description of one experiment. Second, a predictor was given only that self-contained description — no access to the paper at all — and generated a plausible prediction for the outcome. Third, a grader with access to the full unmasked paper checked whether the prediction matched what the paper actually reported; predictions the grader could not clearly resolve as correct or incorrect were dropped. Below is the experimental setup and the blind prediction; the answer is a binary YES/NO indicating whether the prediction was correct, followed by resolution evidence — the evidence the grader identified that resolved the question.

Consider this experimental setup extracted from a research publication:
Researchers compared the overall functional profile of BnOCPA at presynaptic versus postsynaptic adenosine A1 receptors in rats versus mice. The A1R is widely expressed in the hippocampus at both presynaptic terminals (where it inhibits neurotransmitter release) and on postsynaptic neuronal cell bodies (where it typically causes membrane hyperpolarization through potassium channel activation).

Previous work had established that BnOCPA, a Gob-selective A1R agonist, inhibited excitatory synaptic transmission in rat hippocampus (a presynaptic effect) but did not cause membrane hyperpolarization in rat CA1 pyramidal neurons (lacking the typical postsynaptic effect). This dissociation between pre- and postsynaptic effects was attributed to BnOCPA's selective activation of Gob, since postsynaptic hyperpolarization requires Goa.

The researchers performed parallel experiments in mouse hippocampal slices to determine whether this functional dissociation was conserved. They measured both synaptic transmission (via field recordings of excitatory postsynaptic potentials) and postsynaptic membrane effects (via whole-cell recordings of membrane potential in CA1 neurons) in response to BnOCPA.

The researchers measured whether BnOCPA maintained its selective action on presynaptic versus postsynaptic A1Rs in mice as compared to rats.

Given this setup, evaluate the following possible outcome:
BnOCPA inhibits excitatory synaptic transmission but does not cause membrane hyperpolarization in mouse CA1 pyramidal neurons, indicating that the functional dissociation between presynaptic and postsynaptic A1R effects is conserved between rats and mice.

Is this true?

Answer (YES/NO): NO